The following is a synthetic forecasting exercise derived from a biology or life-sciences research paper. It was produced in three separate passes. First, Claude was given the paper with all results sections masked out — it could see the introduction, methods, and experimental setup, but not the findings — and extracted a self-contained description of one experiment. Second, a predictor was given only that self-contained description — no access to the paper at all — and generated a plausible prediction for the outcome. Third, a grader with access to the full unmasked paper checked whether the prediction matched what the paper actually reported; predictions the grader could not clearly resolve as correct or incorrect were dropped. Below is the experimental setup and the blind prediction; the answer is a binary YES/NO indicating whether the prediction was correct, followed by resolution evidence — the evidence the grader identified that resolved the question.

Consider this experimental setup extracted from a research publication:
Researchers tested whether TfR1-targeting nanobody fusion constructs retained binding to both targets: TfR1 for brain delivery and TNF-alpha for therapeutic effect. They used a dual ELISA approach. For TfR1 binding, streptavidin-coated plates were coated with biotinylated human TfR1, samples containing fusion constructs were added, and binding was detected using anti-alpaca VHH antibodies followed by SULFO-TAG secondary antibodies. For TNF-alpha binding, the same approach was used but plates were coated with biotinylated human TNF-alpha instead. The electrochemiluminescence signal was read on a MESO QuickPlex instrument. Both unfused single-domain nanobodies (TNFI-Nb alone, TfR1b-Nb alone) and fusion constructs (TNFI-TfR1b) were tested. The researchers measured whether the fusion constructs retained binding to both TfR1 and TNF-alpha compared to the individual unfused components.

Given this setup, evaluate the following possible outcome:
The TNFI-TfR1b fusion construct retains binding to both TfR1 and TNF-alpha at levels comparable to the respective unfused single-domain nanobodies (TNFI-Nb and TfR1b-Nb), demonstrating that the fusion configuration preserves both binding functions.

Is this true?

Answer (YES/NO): NO